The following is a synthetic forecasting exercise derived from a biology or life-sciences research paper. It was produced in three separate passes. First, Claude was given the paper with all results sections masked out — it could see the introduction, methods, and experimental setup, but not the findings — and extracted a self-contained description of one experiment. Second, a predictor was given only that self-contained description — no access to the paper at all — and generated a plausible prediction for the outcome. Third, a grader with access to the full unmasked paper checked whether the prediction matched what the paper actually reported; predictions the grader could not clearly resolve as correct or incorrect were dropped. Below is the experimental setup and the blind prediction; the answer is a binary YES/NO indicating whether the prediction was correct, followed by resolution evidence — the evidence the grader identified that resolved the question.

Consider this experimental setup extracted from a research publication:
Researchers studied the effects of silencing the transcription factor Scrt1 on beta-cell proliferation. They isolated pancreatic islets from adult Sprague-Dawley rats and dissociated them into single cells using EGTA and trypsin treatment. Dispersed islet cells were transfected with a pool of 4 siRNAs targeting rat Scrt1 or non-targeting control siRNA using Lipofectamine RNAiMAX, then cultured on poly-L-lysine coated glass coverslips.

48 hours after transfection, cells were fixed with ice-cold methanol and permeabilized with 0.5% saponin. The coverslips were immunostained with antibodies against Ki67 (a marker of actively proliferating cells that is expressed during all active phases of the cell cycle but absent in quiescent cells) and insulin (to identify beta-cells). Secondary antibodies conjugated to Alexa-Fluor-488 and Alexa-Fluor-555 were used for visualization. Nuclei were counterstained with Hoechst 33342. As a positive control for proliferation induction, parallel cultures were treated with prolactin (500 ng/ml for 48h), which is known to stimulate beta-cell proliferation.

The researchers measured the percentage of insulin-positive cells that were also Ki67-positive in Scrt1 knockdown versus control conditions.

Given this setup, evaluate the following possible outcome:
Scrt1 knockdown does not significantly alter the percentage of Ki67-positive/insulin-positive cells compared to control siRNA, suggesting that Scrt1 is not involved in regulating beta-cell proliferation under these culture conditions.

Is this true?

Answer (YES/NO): NO